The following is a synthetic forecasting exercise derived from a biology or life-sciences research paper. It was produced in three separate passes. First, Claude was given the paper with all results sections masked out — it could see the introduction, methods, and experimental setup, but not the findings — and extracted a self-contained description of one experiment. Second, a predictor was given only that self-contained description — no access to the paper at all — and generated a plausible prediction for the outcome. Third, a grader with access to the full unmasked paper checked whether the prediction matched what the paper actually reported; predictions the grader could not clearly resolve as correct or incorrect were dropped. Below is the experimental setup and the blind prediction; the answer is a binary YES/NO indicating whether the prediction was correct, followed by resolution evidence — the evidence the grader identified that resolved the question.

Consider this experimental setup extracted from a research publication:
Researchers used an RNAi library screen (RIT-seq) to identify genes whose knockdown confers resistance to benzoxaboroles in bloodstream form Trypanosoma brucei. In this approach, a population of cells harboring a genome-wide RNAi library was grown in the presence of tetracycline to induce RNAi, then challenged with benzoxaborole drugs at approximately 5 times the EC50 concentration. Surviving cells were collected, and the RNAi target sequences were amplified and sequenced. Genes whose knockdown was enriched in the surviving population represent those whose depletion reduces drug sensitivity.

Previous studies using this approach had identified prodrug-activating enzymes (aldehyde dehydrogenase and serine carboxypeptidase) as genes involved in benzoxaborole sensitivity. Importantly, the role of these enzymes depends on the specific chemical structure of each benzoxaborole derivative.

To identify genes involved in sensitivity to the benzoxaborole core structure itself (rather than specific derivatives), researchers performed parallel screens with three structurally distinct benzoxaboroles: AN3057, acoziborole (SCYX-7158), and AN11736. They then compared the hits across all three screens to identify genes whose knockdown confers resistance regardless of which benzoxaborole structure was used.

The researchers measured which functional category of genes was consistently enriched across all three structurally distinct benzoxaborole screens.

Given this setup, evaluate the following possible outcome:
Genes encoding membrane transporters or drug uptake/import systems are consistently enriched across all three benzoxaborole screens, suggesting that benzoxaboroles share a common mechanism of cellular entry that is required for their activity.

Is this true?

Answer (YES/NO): NO